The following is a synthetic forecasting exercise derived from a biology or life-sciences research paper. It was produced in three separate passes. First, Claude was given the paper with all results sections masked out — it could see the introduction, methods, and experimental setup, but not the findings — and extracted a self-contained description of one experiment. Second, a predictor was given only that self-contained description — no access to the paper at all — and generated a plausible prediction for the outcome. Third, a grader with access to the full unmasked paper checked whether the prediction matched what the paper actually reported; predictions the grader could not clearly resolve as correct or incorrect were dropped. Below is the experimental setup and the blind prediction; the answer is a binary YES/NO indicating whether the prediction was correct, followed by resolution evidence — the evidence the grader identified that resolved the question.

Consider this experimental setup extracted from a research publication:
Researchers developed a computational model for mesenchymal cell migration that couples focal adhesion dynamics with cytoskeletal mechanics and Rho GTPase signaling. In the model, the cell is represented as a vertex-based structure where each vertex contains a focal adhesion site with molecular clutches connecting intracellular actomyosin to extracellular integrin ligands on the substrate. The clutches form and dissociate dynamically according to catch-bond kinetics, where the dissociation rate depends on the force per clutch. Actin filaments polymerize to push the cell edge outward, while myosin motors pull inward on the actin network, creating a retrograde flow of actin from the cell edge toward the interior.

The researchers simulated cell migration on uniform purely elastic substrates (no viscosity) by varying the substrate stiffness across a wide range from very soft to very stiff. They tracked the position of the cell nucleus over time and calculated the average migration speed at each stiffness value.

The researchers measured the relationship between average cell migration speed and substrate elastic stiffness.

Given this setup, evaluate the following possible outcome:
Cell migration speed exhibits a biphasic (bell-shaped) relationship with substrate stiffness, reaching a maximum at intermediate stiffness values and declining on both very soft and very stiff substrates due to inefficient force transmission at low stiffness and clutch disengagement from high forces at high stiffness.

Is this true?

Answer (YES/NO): YES